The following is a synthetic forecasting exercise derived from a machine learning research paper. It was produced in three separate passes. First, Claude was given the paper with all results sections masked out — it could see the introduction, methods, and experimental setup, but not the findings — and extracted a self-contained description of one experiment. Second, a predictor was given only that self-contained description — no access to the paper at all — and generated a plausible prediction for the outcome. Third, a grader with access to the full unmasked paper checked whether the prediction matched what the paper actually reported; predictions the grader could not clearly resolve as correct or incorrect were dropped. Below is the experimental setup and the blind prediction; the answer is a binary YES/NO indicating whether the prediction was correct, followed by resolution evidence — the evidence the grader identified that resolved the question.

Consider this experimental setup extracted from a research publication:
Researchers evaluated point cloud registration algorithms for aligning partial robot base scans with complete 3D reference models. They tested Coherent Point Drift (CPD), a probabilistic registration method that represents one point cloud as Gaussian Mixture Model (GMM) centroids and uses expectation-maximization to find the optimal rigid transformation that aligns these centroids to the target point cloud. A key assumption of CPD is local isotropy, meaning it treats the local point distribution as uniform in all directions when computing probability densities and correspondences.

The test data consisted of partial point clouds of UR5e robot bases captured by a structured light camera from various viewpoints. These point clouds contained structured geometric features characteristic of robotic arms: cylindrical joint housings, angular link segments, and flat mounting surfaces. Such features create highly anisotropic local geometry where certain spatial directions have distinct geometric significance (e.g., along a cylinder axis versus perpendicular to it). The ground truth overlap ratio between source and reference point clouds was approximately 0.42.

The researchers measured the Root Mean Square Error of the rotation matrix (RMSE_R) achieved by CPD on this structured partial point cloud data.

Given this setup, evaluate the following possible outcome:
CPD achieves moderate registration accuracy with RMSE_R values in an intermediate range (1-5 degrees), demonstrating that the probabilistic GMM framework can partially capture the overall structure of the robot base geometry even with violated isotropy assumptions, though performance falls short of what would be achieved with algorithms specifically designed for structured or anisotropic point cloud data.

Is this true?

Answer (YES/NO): NO